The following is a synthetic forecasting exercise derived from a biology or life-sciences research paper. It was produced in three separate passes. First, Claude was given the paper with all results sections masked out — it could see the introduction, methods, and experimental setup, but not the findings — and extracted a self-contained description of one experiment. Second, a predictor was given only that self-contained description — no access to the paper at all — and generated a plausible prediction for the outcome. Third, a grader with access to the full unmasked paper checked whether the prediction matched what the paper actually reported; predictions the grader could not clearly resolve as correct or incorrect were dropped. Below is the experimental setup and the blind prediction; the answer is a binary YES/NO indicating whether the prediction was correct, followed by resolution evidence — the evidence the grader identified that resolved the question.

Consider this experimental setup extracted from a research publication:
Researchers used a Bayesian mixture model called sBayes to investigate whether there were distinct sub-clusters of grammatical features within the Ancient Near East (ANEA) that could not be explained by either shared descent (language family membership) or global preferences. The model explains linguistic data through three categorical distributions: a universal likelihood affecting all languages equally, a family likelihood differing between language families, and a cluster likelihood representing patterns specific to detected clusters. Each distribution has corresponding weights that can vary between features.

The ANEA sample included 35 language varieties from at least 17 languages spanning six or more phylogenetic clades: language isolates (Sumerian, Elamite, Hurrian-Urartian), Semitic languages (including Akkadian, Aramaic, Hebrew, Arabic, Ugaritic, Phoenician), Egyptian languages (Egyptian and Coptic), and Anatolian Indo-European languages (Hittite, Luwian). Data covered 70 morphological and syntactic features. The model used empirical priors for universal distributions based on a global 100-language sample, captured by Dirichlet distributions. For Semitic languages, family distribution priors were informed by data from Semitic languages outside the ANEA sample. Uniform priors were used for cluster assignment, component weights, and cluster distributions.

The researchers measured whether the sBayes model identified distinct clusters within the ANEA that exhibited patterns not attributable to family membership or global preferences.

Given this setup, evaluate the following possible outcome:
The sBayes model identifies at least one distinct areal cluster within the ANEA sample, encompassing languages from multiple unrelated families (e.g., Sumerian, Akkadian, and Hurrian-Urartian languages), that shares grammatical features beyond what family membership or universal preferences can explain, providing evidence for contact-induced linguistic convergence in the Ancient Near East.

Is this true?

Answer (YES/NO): NO